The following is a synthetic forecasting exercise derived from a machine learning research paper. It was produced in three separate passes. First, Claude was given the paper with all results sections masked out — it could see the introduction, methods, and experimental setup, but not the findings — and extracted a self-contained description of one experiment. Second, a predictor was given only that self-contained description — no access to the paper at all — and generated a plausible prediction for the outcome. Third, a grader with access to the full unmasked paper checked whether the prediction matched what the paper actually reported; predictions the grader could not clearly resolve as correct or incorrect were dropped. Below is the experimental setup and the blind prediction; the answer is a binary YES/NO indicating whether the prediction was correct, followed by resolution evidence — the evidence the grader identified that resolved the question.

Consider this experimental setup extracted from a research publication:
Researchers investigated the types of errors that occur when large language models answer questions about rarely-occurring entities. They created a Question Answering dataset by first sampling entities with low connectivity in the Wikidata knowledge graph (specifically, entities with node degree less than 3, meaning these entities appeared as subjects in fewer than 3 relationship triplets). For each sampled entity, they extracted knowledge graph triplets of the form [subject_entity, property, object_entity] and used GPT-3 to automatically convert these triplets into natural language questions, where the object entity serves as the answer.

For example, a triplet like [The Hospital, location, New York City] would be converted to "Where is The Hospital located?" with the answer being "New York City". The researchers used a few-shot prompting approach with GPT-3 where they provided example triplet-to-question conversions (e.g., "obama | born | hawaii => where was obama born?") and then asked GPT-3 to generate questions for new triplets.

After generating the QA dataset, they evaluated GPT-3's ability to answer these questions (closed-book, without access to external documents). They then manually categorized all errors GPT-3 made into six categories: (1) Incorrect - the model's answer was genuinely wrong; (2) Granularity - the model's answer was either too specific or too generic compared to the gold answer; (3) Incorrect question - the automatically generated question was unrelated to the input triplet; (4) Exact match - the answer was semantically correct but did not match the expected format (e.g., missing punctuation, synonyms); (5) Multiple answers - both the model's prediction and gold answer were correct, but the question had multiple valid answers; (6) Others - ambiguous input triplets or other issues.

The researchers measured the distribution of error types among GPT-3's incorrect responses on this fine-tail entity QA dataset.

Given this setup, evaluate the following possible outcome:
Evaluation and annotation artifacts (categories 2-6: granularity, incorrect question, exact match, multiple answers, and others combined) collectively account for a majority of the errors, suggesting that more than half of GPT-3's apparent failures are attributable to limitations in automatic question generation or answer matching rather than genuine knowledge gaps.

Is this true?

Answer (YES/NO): YES